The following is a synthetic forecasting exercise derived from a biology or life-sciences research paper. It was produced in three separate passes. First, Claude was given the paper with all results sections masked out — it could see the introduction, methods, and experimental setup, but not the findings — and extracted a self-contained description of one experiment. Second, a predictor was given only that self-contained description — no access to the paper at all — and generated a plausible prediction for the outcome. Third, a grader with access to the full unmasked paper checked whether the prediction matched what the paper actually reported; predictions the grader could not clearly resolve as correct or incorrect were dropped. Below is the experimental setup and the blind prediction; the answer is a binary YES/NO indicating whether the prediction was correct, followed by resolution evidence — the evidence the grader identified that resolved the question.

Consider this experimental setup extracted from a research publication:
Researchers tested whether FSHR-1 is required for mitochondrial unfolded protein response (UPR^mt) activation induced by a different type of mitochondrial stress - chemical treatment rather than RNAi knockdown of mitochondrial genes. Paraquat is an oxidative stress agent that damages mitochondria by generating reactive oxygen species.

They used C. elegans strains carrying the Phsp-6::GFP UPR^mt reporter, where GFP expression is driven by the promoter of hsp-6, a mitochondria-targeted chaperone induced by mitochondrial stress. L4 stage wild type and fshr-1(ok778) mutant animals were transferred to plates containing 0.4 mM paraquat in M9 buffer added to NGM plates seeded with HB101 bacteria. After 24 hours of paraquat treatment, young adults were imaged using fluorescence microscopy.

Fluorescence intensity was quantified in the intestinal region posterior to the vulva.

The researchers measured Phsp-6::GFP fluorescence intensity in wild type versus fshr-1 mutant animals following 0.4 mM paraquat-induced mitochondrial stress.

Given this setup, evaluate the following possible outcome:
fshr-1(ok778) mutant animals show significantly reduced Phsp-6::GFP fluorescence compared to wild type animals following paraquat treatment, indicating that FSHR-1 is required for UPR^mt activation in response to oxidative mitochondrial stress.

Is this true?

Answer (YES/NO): YES